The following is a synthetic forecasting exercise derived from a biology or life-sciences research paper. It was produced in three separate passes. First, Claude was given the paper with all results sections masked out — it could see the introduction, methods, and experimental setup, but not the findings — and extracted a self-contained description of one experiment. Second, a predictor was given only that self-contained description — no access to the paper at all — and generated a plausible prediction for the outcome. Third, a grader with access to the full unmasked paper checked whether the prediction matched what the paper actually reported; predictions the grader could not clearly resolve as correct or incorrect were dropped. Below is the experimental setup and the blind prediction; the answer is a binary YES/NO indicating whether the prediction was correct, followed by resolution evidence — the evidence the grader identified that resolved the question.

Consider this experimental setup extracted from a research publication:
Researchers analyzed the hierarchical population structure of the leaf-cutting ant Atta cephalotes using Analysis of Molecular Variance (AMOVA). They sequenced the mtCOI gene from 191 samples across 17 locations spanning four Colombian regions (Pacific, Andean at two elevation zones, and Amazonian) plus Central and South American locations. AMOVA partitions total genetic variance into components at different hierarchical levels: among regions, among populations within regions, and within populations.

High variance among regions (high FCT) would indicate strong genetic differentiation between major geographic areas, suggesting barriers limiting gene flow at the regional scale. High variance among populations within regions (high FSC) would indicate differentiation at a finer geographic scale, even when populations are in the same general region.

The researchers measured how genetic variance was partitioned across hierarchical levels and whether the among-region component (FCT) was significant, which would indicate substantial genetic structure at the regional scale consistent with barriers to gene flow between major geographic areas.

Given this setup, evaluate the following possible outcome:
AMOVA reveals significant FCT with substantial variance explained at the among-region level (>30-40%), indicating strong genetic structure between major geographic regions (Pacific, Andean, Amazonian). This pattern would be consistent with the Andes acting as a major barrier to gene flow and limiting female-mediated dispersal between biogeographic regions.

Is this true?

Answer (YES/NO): YES